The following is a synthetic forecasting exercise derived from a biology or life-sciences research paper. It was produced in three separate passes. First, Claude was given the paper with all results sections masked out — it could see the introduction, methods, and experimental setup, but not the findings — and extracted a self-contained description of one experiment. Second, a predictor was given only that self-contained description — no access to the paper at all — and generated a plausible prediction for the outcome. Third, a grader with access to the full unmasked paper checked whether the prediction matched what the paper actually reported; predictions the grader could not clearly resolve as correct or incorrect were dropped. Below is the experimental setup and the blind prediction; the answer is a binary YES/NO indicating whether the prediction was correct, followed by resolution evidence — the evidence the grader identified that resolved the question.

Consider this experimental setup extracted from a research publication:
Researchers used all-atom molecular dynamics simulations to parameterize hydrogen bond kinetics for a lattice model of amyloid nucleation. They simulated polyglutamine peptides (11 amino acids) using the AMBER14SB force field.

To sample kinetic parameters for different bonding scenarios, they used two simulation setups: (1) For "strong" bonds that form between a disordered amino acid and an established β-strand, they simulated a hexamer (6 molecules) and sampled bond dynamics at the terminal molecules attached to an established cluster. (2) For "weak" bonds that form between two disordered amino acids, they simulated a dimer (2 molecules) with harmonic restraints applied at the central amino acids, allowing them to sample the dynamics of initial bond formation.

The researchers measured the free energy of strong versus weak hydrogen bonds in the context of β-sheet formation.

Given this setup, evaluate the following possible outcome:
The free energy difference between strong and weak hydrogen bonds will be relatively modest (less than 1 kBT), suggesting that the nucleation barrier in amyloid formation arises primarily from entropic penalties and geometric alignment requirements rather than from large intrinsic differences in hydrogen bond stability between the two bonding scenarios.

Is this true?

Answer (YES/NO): NO